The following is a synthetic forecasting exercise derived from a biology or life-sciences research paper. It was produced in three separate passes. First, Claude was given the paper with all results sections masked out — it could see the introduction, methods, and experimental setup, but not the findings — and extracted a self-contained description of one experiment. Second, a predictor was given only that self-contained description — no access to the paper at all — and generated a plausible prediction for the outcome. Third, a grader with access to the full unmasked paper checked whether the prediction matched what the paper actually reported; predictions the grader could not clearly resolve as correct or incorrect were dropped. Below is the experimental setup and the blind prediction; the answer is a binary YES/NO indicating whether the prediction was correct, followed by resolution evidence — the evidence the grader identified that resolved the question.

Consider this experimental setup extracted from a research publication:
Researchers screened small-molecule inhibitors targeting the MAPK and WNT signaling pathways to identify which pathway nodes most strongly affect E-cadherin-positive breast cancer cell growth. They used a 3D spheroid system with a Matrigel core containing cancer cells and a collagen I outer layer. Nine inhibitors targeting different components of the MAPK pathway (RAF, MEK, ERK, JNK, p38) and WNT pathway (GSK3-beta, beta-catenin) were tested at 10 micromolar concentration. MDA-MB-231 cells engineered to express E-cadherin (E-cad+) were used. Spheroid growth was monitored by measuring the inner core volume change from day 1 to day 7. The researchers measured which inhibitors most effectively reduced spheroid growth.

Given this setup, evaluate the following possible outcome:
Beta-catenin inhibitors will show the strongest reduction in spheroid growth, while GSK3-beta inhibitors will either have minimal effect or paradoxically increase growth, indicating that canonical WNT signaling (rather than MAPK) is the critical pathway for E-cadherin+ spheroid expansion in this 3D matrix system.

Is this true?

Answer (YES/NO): NO